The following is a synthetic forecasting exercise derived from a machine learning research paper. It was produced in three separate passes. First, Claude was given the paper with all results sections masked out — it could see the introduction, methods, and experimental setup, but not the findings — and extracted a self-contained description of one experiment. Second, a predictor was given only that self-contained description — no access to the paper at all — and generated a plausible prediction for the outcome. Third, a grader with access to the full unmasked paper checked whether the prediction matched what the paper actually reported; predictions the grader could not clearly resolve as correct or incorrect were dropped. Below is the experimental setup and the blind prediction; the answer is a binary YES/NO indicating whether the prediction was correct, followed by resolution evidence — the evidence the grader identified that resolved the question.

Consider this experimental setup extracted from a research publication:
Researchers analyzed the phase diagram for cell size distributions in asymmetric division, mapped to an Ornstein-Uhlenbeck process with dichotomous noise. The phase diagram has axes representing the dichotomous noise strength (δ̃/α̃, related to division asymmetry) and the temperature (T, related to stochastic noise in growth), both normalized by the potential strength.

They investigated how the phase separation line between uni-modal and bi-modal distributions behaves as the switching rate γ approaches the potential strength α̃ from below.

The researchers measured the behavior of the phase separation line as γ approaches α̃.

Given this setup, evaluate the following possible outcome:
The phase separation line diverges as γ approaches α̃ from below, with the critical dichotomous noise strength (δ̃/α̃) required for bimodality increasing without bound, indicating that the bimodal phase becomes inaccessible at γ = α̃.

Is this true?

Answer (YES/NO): YES